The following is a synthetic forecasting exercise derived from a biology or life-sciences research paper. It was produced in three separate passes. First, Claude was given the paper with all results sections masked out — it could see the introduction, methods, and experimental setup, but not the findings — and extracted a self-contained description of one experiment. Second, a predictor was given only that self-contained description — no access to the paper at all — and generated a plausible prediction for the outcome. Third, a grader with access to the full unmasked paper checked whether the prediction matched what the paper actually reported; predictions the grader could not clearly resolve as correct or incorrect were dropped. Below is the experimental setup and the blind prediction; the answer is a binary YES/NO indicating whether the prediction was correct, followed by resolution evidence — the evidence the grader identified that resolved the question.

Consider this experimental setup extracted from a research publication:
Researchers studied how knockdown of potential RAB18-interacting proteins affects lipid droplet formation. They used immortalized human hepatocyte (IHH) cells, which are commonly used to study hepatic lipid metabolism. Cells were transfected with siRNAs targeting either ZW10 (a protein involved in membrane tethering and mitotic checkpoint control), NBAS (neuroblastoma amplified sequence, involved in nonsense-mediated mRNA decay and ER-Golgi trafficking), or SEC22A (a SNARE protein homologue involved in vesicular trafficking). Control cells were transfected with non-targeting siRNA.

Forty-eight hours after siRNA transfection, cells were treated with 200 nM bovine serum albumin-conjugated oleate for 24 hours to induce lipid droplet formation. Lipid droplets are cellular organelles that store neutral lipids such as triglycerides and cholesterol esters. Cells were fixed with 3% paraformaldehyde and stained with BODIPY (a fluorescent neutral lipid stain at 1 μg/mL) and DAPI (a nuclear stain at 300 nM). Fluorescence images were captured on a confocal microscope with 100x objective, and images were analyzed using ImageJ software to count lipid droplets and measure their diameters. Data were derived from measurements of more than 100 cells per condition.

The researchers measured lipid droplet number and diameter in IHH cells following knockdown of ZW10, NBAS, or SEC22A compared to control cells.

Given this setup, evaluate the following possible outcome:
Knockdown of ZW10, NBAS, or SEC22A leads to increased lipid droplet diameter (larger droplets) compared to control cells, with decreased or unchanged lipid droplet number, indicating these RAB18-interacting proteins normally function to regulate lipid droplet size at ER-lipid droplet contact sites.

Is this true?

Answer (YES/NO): NO